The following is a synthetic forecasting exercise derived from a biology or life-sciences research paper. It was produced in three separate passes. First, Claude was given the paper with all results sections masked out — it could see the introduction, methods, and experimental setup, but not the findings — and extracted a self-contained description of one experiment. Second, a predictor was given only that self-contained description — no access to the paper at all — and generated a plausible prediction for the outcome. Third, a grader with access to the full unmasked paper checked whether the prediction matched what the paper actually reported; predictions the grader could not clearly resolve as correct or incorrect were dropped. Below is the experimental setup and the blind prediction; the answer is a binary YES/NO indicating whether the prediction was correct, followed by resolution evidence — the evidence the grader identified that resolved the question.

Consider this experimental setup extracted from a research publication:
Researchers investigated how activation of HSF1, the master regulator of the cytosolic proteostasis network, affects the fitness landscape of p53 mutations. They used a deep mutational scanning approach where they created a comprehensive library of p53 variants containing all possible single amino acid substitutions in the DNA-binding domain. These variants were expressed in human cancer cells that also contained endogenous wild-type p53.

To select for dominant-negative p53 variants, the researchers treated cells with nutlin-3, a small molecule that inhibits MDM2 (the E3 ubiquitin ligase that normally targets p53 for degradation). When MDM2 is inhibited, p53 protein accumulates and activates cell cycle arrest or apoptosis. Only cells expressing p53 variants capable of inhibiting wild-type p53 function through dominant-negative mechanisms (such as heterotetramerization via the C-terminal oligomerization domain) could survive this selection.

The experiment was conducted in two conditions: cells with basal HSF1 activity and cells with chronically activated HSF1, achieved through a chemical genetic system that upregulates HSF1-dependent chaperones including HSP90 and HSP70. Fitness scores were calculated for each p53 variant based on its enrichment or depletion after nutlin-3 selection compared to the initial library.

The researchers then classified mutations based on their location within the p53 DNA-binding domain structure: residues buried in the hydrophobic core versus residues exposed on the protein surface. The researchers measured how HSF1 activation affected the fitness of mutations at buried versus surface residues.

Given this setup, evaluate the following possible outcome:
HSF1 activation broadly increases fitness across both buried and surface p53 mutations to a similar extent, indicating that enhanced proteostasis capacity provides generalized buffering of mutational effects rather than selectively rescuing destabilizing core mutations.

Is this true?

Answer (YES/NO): NO